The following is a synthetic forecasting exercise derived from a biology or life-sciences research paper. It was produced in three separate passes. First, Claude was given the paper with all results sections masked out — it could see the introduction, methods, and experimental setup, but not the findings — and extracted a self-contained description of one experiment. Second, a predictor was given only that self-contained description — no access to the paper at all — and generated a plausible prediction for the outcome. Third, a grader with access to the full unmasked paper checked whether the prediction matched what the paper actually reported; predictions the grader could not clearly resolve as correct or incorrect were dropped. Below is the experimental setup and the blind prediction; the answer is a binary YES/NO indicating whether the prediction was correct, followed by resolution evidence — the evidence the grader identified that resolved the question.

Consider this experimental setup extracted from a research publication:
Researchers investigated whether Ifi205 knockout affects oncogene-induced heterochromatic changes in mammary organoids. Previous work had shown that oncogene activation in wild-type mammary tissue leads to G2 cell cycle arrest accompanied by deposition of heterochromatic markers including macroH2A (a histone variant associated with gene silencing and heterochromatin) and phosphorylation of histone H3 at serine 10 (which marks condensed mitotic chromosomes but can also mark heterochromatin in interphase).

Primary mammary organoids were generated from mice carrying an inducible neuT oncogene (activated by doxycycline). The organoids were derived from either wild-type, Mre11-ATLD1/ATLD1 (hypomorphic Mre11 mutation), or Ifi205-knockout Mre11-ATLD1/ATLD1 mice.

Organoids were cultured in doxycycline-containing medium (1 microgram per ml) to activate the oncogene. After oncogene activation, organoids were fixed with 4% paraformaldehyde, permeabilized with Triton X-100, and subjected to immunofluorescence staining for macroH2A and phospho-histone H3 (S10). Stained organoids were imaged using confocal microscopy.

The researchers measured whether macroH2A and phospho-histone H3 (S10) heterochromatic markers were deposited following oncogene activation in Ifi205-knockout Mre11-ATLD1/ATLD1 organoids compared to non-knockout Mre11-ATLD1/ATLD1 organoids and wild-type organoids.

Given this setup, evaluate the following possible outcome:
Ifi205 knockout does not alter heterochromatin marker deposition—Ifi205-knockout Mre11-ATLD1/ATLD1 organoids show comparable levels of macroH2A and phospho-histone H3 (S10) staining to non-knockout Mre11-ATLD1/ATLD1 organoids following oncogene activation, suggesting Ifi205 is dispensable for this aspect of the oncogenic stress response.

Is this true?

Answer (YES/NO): NO